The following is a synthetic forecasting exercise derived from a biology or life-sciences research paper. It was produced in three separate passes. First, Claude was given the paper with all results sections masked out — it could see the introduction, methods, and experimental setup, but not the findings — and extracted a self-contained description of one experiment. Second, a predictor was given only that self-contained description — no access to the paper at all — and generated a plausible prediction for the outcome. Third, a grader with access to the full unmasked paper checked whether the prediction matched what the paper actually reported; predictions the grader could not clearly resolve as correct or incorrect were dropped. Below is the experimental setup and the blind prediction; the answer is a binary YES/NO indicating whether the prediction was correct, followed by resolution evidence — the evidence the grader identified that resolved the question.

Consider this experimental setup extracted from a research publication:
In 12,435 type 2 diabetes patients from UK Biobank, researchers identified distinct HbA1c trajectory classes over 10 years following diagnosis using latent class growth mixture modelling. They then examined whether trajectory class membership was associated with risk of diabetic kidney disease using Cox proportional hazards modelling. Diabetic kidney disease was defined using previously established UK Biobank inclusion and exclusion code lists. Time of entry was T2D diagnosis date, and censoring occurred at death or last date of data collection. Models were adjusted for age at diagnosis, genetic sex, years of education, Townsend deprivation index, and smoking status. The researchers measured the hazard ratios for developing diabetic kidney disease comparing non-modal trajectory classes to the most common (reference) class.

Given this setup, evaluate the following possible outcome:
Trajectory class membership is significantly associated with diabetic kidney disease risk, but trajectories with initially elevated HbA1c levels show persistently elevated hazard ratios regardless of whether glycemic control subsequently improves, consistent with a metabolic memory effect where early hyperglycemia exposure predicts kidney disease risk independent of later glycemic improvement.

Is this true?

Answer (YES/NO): NO